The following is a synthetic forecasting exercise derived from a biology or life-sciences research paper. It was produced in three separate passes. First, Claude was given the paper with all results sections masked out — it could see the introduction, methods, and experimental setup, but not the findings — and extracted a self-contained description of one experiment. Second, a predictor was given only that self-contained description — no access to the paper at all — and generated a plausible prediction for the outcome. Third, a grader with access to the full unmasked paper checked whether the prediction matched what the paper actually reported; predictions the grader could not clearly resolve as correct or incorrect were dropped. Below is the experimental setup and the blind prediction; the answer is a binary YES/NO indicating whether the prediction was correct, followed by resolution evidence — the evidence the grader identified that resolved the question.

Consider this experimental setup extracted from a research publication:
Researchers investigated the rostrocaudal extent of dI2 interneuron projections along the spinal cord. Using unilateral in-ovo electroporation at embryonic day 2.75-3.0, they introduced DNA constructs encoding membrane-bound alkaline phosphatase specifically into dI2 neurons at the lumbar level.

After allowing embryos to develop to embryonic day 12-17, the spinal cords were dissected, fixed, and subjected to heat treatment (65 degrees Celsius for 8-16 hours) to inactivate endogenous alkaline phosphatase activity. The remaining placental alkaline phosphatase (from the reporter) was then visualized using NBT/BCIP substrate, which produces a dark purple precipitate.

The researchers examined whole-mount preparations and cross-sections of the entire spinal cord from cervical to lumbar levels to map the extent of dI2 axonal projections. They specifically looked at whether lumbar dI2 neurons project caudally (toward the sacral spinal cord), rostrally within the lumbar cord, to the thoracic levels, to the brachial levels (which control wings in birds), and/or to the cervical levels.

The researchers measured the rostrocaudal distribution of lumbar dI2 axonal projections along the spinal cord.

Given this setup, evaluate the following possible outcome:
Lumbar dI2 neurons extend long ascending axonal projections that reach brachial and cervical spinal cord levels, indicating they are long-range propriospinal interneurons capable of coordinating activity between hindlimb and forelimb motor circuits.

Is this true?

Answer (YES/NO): YES